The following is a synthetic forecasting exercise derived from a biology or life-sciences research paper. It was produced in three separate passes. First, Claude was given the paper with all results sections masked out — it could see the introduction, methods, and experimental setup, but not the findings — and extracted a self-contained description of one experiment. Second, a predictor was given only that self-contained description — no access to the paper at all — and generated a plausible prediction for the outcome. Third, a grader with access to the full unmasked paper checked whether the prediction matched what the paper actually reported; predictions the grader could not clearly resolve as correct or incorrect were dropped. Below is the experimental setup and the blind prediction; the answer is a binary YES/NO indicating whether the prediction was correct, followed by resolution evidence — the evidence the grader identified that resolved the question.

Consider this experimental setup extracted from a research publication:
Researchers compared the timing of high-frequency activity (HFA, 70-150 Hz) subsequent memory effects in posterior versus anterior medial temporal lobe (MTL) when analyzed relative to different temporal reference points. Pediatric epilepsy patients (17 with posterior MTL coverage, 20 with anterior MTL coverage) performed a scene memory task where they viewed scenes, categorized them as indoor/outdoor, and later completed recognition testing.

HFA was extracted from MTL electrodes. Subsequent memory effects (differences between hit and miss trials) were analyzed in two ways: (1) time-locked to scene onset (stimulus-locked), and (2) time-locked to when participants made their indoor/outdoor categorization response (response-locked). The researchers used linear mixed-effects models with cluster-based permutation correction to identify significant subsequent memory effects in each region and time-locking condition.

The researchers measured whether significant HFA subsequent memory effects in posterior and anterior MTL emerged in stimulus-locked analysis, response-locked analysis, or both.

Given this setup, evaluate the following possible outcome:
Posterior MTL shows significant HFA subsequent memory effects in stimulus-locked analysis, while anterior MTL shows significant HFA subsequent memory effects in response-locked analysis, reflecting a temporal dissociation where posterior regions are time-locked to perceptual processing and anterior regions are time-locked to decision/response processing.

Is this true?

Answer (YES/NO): NO